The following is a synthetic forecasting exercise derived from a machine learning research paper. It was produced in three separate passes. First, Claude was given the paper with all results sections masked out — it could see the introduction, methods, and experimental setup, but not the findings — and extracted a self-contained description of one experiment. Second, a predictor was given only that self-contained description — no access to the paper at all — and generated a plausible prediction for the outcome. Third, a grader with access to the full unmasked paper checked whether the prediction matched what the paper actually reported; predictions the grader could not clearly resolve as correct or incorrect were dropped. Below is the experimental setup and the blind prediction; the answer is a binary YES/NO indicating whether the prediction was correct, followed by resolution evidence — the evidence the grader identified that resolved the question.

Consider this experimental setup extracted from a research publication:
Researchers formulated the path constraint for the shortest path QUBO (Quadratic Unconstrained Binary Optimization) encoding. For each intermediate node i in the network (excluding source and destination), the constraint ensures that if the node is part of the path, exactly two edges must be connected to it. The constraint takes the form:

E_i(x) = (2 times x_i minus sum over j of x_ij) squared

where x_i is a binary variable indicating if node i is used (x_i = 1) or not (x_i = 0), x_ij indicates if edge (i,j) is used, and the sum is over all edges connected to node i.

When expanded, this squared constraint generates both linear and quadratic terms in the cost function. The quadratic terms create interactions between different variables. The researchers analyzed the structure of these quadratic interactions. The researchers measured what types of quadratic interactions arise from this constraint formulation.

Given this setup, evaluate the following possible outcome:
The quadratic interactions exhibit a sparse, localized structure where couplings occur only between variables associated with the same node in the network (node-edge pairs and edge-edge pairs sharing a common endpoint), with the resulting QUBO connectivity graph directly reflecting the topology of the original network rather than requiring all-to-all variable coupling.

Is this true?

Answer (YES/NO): YES